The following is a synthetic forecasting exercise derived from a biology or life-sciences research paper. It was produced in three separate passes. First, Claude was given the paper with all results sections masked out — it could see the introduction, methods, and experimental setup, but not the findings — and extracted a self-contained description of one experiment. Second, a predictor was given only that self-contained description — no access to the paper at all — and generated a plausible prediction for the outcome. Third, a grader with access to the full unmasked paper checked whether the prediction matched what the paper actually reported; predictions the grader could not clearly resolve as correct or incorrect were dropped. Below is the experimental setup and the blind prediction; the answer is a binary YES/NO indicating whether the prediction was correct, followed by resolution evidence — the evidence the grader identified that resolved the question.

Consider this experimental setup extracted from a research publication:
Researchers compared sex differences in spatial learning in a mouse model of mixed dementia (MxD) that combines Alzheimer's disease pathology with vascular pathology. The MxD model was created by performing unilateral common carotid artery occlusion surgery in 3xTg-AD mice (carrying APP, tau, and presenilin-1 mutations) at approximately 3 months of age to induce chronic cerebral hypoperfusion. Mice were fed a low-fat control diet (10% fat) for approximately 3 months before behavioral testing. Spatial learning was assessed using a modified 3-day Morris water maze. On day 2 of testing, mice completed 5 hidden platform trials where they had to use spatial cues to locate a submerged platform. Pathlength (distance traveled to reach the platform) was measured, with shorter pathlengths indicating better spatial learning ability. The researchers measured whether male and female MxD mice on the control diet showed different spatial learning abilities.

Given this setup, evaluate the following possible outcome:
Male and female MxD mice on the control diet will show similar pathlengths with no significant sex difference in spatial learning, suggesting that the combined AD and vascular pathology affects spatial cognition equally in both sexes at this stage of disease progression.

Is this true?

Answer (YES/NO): NO